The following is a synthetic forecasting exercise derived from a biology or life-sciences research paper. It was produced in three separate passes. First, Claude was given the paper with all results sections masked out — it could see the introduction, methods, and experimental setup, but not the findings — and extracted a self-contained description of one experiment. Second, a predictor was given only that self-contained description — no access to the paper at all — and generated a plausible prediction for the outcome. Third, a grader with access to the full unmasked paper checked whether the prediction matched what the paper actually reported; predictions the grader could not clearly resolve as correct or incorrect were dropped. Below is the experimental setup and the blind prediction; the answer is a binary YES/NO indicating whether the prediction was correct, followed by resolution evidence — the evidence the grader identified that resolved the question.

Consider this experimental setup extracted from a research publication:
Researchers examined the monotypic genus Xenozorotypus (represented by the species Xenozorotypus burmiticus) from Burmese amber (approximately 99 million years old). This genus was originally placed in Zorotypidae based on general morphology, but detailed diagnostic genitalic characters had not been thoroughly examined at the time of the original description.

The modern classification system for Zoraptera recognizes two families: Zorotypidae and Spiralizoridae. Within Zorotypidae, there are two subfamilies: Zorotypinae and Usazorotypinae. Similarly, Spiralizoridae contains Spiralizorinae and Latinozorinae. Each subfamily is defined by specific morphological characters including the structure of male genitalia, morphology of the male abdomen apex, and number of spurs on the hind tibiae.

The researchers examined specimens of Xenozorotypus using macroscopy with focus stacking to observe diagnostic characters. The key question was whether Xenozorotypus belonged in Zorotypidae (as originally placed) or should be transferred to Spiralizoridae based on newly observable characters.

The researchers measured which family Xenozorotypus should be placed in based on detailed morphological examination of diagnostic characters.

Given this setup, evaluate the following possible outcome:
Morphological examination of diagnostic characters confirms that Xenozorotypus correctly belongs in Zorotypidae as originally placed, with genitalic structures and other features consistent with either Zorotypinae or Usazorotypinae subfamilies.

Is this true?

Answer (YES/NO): YES